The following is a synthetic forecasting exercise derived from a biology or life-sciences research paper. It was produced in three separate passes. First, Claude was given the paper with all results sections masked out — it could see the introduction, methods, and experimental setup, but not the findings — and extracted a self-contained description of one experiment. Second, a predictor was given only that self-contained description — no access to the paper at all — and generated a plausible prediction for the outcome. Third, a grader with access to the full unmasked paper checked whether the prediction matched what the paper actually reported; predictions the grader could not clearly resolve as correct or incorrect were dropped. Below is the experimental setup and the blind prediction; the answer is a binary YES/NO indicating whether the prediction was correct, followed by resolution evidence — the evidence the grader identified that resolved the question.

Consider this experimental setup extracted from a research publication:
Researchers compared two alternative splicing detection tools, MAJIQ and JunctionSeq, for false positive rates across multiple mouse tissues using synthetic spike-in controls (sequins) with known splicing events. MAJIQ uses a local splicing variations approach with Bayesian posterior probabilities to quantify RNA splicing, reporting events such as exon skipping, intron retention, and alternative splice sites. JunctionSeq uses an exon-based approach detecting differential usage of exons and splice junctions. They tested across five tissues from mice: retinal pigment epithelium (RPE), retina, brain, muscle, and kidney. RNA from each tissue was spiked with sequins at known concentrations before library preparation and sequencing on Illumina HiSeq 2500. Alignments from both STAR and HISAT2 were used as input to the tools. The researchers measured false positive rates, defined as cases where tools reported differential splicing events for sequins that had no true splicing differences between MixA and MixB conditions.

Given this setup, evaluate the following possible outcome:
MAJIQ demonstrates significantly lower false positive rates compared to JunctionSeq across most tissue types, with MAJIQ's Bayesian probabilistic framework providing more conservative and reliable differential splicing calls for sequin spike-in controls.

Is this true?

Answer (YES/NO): YES